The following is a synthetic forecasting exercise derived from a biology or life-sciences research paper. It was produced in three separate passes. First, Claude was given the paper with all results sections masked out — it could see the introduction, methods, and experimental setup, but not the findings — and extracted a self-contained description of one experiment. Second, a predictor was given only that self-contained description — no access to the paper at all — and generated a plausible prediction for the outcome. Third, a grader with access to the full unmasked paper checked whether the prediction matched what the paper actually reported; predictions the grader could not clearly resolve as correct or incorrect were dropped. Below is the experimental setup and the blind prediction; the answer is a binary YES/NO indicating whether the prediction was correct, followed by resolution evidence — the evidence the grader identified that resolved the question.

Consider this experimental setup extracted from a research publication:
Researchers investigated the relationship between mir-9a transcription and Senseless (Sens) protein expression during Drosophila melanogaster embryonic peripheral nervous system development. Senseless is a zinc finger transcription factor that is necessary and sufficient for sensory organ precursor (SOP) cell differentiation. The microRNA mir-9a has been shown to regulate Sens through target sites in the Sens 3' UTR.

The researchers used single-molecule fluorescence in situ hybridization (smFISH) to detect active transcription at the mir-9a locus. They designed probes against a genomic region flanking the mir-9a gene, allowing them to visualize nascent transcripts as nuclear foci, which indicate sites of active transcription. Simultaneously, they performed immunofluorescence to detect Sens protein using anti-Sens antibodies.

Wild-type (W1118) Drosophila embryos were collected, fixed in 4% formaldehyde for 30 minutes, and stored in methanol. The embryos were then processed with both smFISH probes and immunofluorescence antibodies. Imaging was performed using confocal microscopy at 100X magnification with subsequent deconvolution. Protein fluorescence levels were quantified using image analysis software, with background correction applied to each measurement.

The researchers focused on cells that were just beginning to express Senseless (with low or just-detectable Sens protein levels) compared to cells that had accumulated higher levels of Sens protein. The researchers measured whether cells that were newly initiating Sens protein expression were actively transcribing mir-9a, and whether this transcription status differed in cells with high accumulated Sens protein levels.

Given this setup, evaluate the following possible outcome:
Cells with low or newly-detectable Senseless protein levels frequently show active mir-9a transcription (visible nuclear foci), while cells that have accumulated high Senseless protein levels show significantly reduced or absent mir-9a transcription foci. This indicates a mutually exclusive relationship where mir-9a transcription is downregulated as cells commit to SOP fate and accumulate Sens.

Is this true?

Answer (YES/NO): YES